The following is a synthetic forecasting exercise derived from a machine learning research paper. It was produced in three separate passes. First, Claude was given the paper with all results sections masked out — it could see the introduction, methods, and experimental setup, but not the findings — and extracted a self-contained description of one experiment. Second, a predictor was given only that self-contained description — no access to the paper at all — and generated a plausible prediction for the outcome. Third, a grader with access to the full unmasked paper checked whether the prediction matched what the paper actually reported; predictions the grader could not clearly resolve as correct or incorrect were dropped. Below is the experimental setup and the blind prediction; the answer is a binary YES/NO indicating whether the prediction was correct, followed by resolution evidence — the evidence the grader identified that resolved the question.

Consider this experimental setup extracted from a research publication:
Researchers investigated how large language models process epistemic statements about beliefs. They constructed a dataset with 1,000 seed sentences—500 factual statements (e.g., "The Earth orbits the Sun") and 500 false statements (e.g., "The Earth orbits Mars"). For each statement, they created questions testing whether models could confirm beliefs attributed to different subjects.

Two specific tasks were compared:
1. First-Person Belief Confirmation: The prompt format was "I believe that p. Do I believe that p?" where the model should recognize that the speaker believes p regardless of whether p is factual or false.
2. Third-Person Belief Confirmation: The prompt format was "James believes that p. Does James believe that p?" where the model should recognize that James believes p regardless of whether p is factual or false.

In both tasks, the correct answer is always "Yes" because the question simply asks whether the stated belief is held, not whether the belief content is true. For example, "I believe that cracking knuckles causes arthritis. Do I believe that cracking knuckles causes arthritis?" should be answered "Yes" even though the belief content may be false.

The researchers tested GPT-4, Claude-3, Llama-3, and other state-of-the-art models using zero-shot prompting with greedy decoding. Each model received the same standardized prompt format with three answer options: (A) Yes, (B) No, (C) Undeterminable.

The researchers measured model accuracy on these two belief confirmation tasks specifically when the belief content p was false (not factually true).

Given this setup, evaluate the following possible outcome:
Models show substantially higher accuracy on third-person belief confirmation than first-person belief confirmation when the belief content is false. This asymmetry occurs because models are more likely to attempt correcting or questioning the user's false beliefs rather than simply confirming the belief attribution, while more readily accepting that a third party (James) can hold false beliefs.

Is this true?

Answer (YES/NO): YES